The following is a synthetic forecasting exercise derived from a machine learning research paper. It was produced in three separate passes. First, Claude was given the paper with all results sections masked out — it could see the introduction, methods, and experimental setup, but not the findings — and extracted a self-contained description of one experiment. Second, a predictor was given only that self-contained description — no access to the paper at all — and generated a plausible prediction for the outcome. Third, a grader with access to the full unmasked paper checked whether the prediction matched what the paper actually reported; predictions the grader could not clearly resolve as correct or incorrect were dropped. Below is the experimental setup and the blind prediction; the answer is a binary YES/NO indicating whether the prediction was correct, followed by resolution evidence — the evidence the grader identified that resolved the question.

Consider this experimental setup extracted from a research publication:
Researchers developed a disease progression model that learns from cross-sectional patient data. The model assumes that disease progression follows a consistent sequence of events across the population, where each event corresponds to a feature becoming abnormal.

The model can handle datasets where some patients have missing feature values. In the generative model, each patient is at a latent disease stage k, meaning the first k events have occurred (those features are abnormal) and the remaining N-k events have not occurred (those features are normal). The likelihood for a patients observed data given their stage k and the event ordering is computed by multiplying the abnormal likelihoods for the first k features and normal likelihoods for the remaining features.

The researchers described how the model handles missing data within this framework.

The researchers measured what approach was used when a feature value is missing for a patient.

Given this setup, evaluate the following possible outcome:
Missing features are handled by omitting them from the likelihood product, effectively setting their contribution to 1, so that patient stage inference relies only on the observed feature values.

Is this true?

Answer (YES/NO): NO